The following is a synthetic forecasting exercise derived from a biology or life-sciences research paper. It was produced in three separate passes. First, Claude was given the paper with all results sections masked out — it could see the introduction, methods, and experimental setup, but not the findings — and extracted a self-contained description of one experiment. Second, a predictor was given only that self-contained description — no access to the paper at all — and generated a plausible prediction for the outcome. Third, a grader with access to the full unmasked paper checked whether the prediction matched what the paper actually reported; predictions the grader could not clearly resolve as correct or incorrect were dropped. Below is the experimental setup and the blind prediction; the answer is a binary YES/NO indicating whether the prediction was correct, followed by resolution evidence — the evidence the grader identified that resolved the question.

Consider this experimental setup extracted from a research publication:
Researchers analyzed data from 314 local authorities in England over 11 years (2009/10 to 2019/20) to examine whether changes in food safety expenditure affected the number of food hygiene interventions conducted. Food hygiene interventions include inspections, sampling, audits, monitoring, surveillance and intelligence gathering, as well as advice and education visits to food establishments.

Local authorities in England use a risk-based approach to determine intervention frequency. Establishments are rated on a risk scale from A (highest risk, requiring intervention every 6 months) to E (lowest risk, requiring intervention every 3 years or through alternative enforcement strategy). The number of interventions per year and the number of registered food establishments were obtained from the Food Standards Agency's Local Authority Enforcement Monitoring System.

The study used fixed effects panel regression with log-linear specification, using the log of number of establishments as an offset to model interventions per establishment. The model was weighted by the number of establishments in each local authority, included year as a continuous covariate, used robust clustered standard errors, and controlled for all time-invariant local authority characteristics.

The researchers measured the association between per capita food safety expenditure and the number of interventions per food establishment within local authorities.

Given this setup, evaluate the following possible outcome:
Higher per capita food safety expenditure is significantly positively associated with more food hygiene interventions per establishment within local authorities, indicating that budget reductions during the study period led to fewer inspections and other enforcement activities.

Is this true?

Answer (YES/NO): YES